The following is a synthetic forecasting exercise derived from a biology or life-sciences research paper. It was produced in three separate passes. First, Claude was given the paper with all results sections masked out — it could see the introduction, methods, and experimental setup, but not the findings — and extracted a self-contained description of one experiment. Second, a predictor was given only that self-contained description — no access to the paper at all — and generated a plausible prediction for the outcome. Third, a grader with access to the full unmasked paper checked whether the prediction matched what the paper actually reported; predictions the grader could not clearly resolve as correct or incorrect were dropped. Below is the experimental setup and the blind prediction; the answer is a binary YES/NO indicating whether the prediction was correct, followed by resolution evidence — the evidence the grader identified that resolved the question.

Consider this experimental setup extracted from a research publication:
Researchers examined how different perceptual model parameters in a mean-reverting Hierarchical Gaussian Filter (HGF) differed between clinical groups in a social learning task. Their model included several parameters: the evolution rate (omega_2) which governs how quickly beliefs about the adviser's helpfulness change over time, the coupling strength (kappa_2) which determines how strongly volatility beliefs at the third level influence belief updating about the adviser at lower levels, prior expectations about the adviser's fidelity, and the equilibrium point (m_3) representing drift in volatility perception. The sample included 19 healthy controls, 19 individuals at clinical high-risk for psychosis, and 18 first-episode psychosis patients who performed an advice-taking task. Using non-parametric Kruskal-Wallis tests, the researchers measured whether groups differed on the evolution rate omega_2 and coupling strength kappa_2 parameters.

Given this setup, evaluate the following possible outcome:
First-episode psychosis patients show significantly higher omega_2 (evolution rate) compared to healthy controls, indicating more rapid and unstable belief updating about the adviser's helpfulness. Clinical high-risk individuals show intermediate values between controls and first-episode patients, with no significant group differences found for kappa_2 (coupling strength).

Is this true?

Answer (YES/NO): NO